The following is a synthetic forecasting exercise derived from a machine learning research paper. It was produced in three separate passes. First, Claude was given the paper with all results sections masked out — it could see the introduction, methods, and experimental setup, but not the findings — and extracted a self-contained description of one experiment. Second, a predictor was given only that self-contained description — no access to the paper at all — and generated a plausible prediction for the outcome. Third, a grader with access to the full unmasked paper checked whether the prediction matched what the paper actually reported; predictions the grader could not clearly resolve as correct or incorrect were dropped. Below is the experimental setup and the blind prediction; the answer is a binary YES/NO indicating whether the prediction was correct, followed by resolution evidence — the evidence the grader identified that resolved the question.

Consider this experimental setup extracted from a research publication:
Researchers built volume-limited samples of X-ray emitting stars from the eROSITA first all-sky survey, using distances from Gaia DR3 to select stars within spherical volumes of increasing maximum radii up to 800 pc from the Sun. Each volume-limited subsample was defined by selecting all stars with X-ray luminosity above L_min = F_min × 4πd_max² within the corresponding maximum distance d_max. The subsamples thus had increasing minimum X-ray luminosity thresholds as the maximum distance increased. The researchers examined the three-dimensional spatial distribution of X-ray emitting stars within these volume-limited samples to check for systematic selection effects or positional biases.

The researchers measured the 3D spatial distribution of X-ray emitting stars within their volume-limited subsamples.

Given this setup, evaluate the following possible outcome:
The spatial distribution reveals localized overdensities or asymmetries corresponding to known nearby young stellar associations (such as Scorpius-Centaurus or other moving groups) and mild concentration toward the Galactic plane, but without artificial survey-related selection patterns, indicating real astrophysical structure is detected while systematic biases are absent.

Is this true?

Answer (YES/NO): NO